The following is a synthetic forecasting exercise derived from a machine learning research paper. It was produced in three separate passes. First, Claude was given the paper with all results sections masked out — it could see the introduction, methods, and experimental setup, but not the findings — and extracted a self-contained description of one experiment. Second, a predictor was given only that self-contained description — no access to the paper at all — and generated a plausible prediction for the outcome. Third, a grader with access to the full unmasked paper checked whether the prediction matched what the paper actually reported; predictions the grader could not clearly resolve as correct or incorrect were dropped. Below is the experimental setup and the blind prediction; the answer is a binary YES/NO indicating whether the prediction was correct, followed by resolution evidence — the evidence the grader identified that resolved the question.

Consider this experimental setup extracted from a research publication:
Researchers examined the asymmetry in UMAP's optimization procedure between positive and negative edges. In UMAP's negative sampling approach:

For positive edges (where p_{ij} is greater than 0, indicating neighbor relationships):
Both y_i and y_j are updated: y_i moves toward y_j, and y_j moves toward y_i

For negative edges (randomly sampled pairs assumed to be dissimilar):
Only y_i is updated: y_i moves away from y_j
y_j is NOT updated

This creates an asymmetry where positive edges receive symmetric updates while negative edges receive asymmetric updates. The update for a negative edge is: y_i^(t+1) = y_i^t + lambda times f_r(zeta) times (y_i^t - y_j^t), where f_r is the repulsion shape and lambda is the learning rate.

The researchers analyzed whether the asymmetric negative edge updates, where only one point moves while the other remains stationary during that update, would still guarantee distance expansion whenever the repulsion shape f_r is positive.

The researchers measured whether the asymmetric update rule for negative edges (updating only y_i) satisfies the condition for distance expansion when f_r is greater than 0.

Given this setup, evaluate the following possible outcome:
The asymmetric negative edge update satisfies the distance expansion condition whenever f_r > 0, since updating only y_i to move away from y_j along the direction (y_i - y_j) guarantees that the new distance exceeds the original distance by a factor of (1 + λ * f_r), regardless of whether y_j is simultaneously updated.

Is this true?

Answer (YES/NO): YES